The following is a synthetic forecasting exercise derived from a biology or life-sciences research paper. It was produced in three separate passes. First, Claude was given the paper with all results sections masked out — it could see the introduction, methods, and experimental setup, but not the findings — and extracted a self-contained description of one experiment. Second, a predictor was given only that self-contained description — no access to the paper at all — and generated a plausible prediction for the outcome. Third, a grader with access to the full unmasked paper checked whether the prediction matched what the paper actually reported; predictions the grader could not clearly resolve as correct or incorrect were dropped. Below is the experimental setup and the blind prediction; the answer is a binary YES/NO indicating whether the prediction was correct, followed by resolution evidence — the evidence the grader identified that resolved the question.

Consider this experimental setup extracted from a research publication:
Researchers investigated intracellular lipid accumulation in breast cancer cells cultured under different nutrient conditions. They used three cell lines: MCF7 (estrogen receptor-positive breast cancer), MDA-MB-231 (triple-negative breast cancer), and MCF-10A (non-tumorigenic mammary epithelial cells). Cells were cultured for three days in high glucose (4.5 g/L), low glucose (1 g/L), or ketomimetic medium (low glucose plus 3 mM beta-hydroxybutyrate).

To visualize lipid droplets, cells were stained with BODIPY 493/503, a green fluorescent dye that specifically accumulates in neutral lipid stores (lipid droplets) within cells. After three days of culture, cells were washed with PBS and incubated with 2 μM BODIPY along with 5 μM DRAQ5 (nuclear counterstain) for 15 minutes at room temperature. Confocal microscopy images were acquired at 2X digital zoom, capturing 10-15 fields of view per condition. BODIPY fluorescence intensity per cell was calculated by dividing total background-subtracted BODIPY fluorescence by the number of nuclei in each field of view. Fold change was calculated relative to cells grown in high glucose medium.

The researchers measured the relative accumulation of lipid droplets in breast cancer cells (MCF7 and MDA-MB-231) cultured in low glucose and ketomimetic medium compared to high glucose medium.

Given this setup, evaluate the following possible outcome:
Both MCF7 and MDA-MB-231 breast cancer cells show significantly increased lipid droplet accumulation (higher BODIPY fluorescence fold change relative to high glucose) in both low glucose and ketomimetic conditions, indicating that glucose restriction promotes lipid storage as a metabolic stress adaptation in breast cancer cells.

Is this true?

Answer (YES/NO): NO